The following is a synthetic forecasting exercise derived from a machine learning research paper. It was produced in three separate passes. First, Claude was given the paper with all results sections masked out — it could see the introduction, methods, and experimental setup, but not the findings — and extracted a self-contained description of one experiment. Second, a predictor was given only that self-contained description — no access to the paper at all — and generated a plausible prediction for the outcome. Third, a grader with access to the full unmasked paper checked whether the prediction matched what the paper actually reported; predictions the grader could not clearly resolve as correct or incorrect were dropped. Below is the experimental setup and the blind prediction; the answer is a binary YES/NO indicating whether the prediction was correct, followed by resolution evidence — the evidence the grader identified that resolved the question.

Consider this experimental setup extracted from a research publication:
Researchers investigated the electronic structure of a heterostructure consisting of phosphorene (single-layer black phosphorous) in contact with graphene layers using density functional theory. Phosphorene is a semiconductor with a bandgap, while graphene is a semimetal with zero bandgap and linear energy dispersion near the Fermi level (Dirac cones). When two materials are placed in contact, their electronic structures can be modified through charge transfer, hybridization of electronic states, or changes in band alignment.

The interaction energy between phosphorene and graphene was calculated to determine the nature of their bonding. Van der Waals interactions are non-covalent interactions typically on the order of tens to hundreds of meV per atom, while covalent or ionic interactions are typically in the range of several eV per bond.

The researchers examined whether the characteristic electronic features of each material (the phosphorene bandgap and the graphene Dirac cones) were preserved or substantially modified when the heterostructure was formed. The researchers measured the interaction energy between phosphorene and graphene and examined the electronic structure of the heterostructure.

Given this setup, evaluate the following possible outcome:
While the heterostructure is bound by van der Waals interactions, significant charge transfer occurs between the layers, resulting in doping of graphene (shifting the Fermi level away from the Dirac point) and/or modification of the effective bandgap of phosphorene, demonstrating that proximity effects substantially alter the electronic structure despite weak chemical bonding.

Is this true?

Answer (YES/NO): NO